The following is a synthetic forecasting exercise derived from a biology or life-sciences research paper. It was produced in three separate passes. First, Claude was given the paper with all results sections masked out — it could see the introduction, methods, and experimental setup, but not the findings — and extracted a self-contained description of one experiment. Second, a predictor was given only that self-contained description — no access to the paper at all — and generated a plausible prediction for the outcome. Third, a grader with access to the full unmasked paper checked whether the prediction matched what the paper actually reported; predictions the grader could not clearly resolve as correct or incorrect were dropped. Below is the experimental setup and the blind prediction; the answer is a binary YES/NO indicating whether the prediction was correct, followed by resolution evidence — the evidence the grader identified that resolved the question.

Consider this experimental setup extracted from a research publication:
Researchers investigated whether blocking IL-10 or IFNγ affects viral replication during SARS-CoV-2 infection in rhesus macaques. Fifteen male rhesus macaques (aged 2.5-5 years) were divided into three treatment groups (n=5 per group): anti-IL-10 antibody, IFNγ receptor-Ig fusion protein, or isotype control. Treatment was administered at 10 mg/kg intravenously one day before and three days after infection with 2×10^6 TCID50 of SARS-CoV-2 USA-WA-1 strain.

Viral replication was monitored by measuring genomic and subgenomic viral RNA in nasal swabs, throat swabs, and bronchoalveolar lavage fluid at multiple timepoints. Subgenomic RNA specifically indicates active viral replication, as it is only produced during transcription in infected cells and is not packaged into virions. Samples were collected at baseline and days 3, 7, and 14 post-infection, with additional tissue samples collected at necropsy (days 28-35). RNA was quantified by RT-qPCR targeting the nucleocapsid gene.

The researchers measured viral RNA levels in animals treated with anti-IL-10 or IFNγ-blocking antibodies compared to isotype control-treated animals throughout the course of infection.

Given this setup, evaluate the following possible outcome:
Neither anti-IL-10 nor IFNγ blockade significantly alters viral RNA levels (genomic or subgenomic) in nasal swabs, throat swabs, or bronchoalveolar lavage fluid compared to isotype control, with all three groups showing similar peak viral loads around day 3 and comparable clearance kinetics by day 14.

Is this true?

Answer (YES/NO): NO